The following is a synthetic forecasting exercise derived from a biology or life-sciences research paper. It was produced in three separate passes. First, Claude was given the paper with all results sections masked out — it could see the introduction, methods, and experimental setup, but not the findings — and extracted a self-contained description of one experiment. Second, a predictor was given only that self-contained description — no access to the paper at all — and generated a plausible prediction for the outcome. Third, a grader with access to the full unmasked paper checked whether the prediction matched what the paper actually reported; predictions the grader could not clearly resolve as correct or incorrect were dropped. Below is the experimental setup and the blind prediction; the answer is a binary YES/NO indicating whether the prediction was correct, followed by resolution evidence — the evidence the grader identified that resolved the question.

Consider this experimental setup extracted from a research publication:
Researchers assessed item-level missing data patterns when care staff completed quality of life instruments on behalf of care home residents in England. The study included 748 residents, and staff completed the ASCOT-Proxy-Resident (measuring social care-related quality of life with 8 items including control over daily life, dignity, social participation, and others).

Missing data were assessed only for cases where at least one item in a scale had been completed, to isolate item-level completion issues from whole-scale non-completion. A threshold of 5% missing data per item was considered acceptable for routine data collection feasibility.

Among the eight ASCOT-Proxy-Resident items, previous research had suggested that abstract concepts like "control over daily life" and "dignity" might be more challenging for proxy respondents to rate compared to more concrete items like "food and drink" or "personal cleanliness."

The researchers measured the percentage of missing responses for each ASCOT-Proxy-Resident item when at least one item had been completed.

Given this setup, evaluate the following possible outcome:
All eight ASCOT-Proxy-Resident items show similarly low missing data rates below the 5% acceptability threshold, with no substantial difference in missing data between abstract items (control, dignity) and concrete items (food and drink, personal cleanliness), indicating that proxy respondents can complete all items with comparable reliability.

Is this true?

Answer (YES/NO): NO